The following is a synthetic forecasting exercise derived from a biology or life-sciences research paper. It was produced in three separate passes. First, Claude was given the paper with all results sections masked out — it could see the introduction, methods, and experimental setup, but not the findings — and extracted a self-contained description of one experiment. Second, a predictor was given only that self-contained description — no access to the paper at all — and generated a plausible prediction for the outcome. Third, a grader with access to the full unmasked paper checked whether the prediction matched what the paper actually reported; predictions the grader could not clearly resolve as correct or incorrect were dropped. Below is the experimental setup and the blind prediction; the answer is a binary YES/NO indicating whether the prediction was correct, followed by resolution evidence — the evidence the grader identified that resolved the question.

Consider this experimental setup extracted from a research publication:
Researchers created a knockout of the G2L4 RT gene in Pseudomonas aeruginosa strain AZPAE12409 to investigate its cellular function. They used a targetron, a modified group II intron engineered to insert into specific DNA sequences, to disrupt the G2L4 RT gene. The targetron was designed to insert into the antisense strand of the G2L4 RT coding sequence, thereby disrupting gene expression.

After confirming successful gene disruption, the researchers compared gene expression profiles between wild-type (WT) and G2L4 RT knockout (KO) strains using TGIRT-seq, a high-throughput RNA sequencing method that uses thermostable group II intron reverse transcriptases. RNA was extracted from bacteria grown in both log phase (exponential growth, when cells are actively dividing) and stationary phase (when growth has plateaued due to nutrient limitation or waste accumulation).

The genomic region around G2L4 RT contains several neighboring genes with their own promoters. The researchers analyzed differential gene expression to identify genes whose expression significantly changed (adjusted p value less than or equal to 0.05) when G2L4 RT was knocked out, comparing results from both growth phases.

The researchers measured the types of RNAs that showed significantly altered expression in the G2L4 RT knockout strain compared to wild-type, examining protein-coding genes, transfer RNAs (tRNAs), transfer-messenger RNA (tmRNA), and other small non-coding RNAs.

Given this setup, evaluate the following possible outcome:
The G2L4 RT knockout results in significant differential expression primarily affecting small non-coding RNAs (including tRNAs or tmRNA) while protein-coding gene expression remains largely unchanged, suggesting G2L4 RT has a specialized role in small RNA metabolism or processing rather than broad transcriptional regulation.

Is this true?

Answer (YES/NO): NO